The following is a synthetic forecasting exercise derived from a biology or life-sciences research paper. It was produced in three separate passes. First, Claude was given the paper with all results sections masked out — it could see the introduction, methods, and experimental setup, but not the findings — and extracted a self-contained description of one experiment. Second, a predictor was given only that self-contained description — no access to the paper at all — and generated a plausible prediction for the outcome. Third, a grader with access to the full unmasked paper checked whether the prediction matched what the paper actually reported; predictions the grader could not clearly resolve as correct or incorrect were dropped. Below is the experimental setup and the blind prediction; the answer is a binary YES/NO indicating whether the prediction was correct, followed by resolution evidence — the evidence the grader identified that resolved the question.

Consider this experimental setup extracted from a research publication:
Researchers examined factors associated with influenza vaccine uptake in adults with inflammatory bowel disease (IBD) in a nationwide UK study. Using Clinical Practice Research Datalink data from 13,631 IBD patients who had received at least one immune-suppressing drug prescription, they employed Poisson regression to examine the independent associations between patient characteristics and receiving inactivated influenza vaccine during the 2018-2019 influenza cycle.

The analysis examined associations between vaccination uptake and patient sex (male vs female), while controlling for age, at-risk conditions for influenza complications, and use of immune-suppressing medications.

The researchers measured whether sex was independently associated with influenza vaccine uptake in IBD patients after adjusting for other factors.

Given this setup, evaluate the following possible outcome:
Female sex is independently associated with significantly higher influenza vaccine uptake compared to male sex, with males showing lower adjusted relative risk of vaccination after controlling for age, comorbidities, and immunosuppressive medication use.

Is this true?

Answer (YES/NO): YES